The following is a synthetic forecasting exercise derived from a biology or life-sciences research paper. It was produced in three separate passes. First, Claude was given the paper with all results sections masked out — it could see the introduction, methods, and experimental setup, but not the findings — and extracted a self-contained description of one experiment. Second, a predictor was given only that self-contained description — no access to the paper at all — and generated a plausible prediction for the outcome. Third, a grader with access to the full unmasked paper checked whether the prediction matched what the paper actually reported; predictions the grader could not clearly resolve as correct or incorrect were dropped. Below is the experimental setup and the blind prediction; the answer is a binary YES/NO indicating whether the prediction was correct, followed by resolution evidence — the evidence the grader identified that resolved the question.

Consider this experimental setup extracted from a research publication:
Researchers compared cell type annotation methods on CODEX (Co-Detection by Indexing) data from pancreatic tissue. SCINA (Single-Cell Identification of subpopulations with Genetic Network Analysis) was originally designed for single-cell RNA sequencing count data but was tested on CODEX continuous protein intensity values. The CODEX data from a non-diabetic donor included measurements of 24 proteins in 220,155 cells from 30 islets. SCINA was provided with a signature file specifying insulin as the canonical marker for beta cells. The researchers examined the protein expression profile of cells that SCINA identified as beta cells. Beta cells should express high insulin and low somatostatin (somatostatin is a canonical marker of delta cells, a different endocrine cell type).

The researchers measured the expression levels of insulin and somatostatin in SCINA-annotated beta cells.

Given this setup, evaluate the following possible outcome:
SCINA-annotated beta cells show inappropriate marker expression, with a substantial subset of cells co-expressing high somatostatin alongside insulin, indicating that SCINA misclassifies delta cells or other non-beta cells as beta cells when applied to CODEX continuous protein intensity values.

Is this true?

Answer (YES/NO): YES